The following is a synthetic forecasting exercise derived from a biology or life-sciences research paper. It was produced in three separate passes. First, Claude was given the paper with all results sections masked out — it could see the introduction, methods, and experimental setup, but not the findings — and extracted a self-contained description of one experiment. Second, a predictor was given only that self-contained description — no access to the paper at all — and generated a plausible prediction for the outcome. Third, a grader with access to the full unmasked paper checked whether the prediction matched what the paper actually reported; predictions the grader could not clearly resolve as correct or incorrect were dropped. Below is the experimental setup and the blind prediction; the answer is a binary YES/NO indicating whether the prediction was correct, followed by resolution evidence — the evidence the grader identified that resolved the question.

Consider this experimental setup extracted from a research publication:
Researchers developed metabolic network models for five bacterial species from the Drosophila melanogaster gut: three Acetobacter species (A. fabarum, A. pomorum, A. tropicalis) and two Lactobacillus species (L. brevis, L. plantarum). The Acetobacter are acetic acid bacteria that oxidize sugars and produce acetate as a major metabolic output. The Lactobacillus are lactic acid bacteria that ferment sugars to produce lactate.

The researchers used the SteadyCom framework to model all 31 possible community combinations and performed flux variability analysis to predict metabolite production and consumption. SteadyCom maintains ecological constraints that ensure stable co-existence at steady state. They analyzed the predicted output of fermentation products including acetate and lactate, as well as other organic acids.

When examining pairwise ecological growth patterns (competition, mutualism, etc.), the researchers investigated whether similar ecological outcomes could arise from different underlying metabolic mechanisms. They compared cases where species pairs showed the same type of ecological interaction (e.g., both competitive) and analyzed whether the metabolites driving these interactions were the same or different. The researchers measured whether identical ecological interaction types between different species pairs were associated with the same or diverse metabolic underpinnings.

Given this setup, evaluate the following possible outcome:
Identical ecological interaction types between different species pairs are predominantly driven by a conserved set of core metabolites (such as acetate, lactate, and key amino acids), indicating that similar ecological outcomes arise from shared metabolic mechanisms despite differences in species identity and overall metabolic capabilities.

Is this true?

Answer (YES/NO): NO